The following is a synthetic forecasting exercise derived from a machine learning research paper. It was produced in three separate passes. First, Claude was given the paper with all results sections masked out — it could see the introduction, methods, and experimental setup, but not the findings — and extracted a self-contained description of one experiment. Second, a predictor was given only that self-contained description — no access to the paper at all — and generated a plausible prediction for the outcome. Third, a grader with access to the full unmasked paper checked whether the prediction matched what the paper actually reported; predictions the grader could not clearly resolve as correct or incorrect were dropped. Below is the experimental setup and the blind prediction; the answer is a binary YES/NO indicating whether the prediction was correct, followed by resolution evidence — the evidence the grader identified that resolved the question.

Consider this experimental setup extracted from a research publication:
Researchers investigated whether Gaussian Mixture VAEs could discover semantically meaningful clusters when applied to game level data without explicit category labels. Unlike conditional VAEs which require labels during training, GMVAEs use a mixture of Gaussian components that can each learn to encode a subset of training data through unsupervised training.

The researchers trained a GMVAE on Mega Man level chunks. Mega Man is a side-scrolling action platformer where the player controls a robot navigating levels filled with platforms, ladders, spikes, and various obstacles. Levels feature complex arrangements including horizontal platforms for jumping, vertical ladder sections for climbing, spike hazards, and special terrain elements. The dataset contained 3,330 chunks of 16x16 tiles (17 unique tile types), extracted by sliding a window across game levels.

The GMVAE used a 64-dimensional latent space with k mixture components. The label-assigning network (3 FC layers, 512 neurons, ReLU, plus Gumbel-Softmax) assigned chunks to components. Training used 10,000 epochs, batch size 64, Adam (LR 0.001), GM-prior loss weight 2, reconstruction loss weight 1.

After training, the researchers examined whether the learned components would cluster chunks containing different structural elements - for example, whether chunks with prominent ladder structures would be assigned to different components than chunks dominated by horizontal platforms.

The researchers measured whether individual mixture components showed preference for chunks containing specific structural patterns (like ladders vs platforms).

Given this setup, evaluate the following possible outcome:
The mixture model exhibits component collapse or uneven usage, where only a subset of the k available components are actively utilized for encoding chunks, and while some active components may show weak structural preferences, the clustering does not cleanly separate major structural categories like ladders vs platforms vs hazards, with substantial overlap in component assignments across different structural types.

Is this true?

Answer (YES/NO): NO